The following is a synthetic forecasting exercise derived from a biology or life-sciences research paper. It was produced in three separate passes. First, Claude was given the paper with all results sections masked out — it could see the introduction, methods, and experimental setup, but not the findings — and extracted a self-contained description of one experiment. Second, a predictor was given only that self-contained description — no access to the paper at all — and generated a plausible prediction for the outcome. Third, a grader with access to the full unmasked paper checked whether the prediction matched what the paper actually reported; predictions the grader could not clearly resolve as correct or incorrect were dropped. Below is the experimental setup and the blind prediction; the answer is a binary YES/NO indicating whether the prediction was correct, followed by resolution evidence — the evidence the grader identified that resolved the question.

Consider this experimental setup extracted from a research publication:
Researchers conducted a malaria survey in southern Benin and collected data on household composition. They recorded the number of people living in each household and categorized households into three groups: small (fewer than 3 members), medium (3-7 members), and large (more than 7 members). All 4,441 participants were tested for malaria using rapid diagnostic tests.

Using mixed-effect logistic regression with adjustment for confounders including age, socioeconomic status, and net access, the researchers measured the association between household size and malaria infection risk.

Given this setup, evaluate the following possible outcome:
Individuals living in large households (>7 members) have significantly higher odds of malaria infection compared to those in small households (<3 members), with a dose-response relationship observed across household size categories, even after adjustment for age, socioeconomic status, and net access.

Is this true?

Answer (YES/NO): YES